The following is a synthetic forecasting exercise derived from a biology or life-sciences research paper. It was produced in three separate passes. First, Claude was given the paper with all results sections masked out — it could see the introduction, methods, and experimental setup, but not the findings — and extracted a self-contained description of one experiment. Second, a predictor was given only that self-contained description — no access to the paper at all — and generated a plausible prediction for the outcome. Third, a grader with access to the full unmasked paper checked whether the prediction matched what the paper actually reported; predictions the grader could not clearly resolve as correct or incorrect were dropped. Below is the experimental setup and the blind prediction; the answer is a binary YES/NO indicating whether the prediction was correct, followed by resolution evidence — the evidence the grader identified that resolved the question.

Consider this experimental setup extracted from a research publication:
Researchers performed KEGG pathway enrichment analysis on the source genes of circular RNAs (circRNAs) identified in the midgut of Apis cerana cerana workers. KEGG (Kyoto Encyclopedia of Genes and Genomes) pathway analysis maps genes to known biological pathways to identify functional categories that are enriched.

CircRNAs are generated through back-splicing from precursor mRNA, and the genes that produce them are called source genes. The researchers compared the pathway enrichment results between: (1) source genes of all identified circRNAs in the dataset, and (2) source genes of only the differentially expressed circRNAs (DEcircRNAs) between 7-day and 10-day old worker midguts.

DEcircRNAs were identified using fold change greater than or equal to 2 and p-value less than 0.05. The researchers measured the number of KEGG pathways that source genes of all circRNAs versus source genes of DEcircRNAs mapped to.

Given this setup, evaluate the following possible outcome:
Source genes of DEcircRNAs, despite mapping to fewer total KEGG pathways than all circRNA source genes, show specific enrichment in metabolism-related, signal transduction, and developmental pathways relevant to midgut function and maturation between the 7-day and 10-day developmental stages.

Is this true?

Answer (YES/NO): YES